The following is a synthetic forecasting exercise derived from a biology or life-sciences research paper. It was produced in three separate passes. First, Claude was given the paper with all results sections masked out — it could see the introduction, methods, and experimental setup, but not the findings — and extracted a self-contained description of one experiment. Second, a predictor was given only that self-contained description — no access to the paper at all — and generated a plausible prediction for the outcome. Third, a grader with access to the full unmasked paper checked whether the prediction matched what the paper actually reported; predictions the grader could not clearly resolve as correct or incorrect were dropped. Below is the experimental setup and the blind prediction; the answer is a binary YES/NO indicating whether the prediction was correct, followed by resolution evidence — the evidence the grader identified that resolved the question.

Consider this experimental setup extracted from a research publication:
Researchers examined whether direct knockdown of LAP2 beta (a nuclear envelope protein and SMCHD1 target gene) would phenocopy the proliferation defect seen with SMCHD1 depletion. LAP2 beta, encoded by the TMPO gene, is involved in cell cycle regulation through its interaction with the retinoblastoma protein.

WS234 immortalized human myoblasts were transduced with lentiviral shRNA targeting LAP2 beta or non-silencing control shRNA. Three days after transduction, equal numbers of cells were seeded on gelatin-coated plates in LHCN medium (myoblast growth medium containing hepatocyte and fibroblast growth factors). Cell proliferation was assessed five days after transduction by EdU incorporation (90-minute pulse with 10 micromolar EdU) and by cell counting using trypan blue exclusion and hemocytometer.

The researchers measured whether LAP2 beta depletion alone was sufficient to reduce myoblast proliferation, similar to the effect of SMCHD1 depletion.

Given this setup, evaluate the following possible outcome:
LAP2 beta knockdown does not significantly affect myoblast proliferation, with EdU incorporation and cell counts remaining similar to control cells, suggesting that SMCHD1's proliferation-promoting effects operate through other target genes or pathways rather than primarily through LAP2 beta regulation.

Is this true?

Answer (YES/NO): NO